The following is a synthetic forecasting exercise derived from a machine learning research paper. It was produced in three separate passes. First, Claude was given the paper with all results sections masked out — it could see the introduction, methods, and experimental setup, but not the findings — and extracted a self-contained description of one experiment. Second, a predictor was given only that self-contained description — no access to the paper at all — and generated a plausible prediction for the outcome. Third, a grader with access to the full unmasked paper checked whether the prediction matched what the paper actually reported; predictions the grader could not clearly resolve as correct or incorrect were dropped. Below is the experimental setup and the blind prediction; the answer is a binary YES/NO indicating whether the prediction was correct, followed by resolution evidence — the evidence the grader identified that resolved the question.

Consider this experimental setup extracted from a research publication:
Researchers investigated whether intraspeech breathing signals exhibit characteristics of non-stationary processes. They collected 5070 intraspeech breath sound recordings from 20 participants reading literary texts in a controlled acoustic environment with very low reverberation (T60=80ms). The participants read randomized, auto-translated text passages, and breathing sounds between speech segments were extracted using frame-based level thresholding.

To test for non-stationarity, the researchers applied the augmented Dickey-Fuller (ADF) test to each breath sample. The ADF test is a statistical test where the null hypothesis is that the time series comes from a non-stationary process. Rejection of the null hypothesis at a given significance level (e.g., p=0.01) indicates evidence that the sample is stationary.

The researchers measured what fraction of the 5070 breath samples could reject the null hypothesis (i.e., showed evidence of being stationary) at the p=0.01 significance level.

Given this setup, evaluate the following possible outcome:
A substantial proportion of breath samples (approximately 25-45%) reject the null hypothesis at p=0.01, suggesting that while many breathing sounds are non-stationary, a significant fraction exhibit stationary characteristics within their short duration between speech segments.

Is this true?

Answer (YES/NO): NO